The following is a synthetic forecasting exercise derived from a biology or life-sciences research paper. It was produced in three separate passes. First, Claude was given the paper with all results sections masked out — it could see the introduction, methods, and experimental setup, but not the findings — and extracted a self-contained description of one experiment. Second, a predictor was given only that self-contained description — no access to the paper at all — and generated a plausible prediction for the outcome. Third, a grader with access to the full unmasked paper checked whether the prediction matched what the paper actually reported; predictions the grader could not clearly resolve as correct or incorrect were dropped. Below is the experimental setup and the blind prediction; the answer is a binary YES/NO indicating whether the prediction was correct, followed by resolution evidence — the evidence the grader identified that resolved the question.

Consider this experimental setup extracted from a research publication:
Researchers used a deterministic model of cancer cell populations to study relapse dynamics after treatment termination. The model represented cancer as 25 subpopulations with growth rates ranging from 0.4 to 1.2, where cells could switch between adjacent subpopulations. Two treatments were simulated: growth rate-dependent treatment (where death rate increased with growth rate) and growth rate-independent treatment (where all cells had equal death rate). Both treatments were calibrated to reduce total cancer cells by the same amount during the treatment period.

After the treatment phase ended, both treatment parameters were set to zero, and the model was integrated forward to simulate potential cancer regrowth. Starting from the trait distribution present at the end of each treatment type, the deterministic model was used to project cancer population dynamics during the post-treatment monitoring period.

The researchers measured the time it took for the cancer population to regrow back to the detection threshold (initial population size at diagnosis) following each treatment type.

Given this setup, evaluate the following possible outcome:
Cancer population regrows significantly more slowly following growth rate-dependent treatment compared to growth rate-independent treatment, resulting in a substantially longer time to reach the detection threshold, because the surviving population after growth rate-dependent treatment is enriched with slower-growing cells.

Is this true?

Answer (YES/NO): YES